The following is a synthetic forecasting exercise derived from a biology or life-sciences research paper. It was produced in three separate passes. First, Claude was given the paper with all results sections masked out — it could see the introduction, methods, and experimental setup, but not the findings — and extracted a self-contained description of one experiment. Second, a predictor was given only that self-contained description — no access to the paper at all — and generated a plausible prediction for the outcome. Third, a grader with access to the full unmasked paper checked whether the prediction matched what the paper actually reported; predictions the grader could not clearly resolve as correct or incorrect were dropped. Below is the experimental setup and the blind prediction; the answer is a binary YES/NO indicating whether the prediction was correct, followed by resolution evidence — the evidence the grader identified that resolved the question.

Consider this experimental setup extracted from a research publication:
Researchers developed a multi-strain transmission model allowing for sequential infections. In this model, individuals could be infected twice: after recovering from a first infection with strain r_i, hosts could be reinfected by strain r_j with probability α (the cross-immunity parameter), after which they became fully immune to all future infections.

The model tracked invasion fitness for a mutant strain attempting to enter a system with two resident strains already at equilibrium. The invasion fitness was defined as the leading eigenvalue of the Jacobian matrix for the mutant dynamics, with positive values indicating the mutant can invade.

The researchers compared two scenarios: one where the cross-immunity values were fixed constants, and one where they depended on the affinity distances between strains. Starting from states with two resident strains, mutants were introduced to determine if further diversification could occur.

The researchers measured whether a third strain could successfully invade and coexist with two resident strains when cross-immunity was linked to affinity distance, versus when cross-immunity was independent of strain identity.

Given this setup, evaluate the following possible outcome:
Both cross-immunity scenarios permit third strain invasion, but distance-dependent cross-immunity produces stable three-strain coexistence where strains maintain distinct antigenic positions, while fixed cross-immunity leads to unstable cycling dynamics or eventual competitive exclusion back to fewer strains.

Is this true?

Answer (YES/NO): YES